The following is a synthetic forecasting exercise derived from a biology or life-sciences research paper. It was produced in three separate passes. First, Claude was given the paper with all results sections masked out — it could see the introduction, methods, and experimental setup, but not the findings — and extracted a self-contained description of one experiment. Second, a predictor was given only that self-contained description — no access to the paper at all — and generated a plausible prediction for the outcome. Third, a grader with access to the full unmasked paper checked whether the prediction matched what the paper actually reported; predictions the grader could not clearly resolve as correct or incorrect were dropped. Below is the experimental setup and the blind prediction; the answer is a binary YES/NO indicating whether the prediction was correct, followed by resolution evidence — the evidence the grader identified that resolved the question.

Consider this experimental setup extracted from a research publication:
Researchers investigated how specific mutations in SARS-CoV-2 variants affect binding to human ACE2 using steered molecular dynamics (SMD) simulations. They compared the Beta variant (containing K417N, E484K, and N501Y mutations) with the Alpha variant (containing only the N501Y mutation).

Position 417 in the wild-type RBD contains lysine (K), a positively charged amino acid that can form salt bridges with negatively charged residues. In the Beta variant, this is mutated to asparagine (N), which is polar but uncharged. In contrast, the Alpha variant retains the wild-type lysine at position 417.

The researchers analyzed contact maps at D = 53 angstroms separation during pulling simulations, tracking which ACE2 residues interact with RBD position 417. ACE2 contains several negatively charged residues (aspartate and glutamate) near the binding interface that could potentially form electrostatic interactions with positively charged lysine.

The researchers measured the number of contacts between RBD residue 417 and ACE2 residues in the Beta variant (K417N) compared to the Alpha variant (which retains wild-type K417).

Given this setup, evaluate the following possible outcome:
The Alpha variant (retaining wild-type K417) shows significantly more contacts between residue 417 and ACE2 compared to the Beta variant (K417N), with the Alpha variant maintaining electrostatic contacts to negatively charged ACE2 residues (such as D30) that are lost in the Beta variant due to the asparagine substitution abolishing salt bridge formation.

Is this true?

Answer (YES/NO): NO